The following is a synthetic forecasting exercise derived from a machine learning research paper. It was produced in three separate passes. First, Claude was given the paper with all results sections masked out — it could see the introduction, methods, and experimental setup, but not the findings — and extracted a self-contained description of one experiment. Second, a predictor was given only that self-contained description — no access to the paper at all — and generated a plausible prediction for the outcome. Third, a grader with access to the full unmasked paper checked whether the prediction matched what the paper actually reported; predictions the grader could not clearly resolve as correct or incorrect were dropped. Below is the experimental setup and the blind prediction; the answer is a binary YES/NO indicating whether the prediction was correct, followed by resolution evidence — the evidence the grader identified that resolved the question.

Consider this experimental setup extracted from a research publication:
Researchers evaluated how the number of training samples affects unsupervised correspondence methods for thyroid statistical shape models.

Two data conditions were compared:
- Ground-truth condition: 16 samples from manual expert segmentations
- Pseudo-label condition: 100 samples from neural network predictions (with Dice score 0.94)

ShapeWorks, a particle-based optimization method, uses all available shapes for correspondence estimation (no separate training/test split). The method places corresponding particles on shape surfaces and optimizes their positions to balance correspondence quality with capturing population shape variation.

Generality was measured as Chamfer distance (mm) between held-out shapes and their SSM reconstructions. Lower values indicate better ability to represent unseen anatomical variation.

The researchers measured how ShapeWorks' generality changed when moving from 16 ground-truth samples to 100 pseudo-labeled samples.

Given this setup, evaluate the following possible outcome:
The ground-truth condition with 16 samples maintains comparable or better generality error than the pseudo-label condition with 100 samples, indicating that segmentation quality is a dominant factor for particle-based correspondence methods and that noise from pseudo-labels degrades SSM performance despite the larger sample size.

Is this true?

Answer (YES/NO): NO